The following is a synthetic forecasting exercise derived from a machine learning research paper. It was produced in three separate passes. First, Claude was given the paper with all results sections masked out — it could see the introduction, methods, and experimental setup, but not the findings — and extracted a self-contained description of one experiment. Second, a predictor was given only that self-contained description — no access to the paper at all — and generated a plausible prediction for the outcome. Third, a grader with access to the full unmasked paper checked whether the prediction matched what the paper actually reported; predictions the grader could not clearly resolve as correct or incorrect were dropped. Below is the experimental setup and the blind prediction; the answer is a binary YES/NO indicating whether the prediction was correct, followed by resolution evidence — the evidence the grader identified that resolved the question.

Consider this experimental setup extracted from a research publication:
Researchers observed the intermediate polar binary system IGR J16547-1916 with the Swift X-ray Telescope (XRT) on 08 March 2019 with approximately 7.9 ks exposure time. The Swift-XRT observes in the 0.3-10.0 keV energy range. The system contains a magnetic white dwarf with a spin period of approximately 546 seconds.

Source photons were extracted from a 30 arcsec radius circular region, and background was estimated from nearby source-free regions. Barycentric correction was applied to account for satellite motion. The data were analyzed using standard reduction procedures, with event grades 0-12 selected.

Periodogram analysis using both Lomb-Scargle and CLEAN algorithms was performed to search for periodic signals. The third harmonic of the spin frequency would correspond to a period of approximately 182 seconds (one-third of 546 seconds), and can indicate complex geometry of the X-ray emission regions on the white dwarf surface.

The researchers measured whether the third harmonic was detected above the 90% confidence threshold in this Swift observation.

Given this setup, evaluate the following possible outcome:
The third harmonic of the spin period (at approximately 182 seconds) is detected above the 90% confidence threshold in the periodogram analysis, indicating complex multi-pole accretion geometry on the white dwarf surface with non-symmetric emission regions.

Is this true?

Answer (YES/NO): YES